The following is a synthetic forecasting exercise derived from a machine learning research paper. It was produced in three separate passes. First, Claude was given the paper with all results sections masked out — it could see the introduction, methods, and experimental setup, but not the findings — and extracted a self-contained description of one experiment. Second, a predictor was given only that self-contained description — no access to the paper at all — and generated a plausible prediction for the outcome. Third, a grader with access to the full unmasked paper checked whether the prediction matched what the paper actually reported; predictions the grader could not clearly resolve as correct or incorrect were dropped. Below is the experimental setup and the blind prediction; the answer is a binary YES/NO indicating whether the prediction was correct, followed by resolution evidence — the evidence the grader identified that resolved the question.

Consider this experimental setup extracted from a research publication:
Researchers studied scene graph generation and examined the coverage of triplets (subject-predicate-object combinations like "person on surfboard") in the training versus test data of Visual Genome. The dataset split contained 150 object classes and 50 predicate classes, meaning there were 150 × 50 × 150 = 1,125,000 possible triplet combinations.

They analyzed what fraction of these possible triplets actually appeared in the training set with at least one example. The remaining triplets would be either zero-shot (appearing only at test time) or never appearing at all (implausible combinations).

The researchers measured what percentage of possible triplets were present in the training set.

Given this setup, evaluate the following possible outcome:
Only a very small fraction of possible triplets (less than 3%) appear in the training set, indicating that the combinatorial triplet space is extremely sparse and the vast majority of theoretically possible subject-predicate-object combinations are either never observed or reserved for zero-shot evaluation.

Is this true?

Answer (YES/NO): NO